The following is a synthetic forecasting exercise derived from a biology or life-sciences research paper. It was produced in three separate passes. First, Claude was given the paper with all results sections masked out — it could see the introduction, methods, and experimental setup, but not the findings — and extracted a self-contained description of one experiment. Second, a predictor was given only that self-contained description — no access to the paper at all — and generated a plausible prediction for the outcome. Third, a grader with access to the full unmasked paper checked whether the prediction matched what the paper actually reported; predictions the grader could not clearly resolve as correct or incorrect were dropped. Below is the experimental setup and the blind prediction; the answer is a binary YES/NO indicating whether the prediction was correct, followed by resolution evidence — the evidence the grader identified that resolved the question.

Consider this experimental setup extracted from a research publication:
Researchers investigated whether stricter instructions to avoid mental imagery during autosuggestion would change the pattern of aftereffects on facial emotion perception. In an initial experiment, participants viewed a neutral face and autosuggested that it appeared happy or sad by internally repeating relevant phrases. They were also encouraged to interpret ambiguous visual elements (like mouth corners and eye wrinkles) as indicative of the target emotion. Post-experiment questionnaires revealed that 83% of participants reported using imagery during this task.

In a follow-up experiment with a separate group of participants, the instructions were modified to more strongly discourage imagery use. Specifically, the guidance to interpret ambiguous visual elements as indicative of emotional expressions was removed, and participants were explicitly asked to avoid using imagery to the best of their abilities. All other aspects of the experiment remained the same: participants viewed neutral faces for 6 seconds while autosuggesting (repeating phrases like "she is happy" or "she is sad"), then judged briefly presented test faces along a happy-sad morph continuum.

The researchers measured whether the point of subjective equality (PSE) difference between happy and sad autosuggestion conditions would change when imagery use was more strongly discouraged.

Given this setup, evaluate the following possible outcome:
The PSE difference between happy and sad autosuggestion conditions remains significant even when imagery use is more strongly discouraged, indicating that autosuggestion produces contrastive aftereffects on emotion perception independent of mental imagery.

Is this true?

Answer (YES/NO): NO